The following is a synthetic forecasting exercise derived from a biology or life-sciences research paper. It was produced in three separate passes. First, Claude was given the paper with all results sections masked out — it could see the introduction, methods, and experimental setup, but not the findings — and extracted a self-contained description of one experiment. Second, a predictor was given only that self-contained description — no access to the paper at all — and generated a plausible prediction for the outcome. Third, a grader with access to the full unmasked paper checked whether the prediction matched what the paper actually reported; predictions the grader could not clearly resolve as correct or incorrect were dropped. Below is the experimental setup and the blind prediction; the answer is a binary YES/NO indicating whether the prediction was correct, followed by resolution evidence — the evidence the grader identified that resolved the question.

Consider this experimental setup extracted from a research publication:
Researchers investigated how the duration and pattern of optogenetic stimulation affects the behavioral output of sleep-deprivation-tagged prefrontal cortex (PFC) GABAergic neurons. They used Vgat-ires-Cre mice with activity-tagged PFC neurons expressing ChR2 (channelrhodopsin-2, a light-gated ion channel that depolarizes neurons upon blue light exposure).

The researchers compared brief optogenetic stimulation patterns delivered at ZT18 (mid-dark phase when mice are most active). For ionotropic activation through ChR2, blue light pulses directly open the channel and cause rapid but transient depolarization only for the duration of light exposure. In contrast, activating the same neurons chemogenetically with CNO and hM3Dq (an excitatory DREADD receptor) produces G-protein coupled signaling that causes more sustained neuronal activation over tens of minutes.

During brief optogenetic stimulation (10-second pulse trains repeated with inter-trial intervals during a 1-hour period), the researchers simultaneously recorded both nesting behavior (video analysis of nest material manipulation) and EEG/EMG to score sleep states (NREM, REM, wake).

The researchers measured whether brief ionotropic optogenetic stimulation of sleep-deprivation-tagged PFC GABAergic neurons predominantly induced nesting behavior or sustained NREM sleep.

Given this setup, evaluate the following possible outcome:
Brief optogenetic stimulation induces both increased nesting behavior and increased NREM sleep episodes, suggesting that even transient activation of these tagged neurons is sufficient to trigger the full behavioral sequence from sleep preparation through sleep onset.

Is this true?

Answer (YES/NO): NO